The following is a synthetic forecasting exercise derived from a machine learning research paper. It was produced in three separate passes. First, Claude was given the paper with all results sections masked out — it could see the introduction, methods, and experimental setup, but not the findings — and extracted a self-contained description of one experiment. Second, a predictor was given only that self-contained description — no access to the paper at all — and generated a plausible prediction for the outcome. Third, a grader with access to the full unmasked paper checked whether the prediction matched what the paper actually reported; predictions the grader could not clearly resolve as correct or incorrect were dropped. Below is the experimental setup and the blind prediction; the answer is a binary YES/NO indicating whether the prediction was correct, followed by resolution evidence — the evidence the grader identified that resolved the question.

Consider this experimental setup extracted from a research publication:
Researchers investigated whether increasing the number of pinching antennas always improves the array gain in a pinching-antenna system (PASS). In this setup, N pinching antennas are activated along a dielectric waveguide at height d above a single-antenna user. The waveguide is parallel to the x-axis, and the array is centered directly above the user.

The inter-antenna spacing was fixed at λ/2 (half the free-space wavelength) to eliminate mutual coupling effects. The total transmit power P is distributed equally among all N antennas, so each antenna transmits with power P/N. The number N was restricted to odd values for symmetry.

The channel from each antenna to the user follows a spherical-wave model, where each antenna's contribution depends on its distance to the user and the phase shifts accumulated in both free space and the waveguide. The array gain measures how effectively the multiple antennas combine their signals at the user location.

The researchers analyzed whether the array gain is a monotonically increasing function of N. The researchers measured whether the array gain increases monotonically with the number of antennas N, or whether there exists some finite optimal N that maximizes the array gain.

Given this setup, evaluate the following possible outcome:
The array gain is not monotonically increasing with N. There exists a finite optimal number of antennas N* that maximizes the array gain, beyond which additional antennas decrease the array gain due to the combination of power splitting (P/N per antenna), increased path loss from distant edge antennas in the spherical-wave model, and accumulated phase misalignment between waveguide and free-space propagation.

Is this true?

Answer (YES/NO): YES